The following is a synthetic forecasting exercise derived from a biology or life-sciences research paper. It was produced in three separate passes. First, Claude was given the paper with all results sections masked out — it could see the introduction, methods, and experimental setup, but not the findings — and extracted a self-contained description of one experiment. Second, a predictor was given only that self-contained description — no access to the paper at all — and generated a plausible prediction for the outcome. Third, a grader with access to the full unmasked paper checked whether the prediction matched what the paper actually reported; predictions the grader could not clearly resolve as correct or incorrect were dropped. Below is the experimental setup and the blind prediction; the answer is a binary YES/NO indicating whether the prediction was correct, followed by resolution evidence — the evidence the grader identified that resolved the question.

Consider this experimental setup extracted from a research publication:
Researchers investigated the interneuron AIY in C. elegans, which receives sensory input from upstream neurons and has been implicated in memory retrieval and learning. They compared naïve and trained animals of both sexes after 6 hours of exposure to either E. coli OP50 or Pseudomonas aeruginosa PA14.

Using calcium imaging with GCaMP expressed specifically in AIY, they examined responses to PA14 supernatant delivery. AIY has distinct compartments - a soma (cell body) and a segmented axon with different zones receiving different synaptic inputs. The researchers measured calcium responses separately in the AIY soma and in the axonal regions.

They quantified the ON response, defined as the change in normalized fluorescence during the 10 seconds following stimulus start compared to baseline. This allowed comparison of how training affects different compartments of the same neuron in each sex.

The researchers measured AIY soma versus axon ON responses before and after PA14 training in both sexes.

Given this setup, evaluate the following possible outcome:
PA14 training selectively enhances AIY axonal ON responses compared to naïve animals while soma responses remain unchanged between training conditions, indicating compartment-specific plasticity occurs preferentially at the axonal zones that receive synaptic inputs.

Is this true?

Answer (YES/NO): NO